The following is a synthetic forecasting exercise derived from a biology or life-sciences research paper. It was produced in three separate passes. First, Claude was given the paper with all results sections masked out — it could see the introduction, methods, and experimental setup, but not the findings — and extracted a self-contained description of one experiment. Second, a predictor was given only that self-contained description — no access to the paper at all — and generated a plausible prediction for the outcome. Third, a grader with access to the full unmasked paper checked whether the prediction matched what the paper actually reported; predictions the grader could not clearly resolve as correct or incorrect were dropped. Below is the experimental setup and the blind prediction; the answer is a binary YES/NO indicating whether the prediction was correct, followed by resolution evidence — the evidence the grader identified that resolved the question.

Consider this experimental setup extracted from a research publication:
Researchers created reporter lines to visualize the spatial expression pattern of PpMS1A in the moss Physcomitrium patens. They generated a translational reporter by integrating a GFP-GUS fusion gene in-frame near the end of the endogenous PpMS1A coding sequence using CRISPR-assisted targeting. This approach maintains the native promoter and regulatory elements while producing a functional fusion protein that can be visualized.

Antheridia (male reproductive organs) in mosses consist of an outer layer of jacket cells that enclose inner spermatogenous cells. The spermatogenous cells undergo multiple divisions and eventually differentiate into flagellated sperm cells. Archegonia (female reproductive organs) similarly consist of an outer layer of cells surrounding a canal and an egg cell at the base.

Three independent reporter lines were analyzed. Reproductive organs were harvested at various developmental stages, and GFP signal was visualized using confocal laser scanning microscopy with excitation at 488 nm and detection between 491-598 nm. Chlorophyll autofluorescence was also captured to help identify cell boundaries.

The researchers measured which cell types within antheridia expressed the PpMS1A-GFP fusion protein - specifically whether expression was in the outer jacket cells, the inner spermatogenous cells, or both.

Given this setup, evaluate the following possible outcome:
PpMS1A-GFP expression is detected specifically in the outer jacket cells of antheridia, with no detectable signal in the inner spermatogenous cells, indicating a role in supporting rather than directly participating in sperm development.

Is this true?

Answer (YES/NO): NO